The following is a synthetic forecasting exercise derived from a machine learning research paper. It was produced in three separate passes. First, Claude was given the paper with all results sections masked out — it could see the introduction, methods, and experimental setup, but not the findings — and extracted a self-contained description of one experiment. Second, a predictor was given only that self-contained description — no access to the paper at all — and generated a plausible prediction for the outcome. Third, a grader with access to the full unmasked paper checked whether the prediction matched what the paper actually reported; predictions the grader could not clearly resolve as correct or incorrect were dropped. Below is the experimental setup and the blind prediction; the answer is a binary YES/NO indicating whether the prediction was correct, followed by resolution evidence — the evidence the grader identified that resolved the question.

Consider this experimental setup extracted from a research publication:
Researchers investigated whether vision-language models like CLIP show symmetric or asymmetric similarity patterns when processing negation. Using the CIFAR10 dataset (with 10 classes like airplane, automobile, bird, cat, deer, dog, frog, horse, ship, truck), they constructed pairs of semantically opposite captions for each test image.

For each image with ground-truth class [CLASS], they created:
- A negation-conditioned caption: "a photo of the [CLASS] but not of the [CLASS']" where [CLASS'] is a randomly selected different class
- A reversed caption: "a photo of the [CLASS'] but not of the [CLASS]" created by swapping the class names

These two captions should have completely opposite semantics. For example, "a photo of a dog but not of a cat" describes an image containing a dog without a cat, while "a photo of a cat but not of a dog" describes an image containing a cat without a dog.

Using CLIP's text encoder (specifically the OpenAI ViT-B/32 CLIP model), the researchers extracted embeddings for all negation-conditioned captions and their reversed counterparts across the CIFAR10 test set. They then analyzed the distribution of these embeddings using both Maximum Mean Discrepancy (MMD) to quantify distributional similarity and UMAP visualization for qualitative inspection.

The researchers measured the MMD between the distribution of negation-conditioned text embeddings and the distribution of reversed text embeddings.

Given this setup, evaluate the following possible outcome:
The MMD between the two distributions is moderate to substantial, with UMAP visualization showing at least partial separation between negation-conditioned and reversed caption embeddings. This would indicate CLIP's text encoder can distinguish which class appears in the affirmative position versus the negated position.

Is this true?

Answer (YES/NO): NO